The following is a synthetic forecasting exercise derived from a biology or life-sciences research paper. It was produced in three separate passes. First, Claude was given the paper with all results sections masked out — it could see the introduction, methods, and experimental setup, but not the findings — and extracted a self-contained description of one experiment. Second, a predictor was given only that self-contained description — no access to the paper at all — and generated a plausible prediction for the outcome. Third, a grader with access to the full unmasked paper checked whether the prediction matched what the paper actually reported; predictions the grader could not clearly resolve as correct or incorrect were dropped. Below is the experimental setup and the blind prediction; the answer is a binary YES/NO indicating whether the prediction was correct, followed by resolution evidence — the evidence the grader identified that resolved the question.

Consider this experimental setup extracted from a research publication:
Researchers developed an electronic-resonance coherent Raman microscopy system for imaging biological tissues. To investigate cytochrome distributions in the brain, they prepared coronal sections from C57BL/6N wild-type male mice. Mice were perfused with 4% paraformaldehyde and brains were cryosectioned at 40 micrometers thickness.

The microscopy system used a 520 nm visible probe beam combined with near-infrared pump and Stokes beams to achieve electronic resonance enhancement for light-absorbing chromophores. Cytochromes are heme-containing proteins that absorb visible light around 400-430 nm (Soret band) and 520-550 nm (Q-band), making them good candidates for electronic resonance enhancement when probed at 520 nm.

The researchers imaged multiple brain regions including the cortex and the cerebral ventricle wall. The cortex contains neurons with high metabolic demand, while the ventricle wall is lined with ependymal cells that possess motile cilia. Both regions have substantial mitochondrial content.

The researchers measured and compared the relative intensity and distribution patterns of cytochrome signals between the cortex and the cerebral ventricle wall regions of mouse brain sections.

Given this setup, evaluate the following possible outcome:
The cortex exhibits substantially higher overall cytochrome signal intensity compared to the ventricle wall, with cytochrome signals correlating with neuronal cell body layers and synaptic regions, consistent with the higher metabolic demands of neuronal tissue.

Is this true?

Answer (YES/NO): NO